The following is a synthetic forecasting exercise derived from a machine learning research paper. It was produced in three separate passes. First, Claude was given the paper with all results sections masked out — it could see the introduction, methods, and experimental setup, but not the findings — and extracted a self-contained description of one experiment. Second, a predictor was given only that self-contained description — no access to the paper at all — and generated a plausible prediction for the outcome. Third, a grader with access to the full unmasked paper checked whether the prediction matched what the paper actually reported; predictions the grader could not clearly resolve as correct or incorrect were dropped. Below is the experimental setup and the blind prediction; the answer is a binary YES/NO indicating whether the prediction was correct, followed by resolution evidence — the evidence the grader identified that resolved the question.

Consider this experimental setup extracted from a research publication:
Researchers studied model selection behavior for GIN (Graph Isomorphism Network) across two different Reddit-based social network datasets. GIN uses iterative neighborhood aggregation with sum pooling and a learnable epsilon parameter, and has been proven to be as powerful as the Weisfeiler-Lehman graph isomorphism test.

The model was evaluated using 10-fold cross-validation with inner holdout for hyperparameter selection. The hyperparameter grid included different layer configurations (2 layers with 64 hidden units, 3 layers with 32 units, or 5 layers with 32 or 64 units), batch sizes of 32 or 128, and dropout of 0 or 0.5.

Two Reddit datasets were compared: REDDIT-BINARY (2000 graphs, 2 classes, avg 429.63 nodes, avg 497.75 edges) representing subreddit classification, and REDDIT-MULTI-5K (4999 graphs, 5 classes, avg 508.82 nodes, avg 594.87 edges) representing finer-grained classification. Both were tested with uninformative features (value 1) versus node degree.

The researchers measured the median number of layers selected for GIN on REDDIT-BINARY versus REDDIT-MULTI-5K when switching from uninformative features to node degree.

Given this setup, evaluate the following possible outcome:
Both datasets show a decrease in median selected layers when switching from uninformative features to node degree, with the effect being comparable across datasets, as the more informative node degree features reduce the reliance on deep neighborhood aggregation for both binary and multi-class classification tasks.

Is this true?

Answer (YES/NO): NO